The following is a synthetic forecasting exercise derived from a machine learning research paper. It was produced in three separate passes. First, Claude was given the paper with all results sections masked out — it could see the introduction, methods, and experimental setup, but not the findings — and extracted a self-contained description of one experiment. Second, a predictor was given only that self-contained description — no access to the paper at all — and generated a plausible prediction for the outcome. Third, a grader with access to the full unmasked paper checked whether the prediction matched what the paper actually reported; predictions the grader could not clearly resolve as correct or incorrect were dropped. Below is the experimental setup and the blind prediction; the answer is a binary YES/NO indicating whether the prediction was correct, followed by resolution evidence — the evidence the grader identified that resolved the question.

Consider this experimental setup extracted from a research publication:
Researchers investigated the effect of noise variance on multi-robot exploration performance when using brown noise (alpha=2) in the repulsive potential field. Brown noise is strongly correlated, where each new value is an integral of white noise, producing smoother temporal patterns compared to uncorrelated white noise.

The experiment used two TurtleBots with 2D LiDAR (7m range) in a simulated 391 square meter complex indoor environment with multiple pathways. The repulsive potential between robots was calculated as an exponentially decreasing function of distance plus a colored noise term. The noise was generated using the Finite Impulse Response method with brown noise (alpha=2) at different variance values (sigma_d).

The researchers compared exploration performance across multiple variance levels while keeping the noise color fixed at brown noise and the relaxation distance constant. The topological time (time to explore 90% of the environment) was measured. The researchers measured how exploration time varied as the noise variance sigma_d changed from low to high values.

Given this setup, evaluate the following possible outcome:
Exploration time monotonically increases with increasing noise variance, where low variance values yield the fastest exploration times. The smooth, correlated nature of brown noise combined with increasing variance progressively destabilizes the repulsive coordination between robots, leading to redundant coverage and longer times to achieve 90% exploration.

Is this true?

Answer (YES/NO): NO